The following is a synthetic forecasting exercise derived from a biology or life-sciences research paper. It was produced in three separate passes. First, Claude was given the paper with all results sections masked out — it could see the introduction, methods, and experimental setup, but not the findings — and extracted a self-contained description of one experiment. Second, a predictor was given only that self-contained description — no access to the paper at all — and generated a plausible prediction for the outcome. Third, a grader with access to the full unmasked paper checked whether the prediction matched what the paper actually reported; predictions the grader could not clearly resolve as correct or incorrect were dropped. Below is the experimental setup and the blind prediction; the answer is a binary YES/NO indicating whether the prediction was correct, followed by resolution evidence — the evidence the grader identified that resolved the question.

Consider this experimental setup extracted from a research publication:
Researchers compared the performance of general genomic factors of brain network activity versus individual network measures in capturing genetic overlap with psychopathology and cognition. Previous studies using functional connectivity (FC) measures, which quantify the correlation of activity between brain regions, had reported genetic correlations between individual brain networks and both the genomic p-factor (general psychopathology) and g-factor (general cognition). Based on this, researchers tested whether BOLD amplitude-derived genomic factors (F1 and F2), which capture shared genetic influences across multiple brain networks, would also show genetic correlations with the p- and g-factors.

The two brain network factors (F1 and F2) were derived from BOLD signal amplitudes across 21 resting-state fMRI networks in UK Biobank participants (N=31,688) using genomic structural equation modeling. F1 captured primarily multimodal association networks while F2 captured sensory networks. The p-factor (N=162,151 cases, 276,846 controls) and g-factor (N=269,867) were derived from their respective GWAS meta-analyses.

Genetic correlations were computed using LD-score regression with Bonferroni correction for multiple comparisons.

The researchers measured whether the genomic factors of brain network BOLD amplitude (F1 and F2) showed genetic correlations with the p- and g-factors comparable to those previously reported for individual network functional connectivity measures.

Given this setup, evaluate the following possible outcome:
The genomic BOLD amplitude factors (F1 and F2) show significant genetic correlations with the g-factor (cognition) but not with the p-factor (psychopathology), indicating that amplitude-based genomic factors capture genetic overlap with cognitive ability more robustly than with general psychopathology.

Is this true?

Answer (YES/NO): NO